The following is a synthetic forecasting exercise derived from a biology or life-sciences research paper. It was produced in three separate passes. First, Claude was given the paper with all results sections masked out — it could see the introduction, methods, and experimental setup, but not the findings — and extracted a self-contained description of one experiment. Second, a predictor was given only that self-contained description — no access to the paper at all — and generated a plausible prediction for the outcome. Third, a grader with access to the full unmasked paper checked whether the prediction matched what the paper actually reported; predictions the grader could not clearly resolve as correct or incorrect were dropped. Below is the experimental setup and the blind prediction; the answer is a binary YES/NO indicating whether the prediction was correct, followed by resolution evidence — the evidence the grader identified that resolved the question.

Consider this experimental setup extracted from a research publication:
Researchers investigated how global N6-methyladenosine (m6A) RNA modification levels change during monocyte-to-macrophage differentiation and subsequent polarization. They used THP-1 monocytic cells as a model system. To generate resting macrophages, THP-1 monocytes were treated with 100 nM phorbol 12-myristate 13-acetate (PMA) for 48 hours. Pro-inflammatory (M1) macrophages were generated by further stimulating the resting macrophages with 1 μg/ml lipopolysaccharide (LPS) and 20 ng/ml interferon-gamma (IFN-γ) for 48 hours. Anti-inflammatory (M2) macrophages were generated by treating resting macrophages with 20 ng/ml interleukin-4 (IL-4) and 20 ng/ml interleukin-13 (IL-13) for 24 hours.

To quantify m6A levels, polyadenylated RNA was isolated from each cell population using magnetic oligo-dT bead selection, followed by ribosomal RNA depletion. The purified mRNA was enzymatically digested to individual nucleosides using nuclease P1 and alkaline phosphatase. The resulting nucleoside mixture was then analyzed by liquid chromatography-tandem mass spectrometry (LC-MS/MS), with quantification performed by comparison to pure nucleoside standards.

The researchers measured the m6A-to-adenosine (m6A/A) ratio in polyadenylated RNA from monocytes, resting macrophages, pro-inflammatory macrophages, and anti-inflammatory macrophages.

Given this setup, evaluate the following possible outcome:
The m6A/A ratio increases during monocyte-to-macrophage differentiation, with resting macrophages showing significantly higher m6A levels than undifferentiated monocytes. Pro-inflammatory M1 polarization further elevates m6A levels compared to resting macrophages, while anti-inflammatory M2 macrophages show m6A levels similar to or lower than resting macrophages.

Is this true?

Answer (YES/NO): NO